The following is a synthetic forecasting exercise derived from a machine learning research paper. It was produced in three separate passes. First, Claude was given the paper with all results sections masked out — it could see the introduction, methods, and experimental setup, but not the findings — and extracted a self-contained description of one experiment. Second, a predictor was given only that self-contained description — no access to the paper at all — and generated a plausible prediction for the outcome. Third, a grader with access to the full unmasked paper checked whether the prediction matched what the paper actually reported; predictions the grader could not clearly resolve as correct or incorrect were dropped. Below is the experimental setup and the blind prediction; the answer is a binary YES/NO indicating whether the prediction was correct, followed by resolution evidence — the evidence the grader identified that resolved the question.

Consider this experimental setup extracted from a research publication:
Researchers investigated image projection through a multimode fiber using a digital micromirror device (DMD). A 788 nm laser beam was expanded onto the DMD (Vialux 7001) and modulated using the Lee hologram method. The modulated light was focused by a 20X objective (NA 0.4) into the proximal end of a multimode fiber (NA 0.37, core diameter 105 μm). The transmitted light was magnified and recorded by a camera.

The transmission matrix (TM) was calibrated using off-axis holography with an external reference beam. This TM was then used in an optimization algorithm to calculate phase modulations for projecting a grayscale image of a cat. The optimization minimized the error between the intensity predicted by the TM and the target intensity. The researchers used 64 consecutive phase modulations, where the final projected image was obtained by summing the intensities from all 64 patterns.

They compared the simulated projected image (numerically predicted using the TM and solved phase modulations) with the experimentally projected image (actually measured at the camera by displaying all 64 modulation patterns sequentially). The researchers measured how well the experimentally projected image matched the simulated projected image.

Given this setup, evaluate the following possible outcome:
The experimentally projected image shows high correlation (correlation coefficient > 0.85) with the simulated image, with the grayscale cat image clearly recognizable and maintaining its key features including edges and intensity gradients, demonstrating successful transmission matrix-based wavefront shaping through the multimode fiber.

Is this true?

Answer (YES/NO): NO